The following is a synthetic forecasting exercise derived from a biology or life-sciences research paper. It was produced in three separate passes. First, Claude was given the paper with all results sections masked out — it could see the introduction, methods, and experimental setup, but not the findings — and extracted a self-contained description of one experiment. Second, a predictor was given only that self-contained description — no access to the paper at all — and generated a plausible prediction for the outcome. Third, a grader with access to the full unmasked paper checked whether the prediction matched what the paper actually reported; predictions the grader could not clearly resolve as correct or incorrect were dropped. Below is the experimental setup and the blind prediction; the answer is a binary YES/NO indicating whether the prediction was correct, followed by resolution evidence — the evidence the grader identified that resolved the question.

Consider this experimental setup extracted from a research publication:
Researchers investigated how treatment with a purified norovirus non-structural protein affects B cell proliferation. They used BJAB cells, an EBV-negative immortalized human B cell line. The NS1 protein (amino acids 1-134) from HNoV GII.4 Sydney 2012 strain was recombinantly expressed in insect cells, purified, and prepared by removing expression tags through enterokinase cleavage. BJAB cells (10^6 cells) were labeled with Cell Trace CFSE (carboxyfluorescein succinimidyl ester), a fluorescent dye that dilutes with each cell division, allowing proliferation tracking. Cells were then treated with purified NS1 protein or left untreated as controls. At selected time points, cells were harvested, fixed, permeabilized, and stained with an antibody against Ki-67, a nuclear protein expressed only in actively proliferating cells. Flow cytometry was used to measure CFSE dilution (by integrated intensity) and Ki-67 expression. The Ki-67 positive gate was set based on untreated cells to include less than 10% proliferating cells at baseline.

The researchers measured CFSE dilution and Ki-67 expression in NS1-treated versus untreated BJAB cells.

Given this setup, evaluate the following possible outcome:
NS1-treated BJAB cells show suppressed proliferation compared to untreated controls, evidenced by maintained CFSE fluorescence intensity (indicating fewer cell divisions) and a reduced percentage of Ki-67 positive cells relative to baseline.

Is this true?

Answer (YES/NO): NO